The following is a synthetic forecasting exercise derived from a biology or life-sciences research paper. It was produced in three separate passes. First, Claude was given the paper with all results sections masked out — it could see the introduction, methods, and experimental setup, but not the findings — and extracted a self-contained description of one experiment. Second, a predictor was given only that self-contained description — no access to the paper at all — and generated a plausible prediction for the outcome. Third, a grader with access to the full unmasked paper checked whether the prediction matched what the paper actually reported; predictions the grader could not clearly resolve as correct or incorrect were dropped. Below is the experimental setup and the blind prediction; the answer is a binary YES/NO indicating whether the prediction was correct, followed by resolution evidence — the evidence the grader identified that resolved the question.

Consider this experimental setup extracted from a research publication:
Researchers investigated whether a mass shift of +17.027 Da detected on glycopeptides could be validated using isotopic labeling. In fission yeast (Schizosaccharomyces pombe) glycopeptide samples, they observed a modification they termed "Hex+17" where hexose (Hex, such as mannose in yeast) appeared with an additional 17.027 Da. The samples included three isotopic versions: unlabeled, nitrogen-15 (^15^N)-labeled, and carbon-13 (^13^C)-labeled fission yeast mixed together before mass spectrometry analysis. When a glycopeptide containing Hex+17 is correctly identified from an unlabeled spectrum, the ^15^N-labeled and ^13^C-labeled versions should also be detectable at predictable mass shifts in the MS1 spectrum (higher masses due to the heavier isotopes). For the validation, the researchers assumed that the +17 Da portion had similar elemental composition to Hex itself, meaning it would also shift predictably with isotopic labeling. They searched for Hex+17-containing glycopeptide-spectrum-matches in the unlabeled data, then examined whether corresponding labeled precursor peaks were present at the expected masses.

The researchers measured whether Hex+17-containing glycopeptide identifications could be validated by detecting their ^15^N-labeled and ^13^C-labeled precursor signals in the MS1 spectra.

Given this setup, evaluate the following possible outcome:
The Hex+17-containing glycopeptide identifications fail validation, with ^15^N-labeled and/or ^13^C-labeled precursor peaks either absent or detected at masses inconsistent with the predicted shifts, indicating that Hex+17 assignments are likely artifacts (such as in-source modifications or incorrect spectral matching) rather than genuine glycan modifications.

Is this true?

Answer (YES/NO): NO